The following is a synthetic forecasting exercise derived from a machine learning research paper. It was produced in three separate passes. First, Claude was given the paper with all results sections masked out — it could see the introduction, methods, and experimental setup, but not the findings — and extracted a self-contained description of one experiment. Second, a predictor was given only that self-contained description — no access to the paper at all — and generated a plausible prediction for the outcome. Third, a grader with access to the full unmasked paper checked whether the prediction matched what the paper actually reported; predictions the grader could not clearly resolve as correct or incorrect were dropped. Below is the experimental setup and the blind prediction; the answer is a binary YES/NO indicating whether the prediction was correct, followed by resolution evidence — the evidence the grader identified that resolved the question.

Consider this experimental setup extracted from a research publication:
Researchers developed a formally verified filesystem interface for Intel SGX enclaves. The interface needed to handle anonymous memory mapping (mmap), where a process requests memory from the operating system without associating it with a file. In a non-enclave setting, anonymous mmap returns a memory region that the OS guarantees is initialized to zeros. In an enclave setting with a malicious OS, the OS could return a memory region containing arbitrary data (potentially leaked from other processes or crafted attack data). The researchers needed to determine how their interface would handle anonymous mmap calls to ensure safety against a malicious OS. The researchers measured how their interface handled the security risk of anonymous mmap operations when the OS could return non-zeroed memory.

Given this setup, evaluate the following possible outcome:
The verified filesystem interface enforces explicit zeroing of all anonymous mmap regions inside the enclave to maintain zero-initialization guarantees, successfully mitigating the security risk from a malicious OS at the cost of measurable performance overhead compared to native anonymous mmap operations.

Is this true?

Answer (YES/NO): NO